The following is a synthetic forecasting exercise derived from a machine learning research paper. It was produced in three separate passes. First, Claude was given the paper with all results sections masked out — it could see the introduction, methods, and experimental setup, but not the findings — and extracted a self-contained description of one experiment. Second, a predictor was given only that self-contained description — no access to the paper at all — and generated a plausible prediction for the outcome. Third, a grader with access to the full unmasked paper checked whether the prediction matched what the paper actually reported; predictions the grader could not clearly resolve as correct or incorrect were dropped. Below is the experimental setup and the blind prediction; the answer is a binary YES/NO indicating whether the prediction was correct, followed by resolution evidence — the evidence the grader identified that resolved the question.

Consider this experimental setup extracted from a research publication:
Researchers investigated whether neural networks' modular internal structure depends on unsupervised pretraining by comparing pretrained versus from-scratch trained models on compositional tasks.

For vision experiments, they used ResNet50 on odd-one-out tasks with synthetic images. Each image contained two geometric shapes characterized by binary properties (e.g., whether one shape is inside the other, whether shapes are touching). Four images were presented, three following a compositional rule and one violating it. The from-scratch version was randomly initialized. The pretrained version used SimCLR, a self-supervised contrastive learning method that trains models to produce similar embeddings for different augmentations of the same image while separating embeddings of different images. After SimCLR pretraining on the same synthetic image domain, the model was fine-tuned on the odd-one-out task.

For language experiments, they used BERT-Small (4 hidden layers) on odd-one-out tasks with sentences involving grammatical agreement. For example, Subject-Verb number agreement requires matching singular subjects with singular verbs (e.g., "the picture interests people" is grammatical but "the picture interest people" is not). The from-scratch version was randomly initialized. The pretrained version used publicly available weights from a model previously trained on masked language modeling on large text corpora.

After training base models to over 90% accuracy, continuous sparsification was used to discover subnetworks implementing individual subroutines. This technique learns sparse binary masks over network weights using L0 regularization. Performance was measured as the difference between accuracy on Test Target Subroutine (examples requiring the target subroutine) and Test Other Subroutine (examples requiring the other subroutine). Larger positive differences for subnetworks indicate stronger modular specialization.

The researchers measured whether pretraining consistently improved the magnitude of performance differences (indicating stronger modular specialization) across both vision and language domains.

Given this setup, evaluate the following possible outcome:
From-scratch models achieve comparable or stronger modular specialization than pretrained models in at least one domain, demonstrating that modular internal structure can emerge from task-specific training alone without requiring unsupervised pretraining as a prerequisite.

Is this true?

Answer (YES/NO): YES